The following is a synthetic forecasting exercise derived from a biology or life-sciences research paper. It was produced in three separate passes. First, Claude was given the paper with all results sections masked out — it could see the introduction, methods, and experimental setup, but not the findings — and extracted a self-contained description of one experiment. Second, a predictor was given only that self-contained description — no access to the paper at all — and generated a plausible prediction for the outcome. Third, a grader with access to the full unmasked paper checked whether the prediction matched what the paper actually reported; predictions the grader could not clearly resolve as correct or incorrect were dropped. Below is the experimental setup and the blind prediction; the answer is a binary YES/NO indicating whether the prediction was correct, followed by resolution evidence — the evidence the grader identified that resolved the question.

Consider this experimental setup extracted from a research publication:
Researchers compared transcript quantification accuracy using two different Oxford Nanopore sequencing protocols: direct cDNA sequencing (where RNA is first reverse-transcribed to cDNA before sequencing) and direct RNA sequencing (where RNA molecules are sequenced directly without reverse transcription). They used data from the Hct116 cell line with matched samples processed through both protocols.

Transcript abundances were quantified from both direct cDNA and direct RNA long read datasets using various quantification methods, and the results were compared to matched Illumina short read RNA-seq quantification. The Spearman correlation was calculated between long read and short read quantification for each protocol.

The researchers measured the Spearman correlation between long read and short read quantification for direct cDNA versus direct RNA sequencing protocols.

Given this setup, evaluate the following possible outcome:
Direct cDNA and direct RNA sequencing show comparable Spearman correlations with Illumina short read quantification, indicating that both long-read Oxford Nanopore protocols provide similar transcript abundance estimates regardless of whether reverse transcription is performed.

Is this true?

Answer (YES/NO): NO